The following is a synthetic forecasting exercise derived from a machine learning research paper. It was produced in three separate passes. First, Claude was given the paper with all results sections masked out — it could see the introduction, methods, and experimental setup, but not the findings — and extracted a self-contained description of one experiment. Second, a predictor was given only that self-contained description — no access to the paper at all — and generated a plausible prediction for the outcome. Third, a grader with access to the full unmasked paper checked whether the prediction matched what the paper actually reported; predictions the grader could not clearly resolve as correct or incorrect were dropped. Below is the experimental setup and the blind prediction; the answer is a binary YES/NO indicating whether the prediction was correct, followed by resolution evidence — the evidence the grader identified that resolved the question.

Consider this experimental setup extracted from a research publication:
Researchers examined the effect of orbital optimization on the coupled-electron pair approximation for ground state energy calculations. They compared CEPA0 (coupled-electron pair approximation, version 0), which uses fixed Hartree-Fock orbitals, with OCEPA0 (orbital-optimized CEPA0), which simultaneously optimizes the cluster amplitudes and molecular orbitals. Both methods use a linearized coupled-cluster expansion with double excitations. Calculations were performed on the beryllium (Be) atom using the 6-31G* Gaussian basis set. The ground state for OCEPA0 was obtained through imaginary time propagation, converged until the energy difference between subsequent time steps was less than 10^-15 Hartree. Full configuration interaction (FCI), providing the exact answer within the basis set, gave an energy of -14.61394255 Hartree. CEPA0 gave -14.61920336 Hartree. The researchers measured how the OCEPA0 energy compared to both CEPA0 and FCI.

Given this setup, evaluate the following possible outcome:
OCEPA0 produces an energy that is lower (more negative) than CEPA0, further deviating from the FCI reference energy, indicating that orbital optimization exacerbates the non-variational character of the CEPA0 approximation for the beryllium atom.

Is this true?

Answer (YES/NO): YES